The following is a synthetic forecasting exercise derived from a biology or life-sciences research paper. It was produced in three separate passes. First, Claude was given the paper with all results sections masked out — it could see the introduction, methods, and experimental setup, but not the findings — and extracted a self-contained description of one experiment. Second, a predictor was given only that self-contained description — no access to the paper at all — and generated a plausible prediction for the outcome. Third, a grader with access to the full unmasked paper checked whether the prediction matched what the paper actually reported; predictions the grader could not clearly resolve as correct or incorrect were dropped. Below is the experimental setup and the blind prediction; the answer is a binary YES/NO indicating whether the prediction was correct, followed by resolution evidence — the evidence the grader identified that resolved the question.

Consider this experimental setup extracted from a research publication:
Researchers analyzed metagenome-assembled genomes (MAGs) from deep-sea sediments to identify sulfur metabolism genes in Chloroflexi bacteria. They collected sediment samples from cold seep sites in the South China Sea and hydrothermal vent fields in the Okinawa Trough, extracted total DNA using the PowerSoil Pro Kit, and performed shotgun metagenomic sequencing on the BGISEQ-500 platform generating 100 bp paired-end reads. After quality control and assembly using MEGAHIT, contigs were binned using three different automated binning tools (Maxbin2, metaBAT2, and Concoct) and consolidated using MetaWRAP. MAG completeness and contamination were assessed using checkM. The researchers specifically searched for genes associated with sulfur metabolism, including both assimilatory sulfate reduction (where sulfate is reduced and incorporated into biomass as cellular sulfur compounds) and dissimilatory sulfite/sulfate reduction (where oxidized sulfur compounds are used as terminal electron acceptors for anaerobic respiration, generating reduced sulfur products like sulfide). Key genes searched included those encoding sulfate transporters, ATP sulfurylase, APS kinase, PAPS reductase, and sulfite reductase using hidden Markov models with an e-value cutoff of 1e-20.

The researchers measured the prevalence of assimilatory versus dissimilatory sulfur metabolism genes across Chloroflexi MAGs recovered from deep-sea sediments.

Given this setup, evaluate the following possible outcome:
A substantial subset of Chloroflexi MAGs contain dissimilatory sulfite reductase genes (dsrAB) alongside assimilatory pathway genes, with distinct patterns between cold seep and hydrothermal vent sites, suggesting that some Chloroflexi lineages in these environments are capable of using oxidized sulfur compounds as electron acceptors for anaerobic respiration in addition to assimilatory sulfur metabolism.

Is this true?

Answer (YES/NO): YES